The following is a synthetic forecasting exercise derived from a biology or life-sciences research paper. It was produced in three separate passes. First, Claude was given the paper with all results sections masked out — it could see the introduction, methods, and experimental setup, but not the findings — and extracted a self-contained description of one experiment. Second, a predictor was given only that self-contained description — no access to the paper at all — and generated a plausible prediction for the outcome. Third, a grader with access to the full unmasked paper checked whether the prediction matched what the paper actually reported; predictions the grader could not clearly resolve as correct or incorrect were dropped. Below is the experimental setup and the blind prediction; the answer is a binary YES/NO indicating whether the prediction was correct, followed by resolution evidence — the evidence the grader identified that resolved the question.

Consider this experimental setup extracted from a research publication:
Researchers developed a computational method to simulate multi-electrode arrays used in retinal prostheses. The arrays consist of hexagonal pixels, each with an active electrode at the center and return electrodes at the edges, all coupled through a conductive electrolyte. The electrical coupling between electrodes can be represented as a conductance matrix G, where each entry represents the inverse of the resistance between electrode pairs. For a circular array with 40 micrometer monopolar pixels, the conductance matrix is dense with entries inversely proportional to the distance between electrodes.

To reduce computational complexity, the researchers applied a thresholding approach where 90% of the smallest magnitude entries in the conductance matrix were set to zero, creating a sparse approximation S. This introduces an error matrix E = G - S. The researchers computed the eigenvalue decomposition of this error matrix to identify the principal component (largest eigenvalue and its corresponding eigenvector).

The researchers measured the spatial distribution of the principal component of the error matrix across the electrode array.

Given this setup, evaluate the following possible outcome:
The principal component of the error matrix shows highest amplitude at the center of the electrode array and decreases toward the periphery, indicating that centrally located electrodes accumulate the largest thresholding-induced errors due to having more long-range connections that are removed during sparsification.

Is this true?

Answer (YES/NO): NO